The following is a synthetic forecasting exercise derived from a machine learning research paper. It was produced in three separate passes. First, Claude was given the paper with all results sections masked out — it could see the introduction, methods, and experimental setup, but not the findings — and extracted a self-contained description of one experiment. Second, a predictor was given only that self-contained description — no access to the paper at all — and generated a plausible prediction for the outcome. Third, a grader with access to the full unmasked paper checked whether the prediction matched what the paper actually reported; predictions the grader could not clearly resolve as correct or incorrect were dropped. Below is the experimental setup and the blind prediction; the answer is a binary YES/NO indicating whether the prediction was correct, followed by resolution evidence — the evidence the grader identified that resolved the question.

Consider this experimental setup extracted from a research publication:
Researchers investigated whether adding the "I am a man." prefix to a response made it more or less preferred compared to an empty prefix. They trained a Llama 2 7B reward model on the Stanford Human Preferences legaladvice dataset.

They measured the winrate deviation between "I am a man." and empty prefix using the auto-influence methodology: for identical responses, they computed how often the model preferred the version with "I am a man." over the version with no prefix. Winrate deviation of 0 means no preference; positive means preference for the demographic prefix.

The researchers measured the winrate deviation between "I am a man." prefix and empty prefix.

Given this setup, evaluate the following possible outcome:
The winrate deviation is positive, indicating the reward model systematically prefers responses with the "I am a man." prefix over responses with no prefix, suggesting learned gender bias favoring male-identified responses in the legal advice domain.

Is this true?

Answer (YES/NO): YES